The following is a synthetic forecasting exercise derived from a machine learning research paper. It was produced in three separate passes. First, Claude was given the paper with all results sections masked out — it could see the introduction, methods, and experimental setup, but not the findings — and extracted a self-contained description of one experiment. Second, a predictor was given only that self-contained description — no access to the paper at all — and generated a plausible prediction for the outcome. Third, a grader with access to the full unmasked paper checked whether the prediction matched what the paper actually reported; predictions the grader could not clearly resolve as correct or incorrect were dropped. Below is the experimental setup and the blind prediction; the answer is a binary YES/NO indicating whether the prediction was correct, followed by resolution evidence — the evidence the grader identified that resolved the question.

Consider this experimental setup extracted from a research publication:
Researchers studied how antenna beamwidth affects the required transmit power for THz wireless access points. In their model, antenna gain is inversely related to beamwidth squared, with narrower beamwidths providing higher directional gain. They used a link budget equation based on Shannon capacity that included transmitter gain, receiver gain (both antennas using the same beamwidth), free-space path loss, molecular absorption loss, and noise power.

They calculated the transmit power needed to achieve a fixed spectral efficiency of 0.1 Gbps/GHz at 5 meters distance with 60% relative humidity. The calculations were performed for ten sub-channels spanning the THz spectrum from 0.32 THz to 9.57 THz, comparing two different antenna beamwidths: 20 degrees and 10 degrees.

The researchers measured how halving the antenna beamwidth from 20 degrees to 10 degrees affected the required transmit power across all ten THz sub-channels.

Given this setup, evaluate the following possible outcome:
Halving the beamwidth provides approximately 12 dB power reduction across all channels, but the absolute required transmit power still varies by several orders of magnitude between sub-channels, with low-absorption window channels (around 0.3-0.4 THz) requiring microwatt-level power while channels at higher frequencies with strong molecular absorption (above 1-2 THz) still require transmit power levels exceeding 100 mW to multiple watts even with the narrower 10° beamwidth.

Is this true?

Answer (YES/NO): NO